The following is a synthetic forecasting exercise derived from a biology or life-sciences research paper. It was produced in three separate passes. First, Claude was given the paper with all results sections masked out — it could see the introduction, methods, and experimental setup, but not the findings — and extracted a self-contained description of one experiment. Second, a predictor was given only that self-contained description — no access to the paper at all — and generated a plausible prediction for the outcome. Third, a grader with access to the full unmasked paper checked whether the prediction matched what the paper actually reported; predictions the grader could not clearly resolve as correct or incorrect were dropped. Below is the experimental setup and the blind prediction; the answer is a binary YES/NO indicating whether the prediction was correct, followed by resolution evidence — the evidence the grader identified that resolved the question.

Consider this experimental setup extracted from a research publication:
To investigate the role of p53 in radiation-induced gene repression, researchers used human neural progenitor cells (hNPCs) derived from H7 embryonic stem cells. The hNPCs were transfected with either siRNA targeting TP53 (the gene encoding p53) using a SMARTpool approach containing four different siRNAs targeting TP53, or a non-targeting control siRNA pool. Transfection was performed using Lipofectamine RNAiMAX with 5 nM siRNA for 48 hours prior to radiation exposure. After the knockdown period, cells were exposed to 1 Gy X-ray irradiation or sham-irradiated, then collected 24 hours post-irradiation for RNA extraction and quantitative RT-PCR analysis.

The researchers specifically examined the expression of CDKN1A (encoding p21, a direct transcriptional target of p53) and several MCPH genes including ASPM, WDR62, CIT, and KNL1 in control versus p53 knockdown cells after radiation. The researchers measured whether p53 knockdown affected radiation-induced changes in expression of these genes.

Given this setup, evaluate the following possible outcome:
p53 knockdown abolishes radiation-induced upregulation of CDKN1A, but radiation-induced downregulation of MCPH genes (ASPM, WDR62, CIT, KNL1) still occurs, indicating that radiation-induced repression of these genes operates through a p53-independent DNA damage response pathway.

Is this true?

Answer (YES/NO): NO